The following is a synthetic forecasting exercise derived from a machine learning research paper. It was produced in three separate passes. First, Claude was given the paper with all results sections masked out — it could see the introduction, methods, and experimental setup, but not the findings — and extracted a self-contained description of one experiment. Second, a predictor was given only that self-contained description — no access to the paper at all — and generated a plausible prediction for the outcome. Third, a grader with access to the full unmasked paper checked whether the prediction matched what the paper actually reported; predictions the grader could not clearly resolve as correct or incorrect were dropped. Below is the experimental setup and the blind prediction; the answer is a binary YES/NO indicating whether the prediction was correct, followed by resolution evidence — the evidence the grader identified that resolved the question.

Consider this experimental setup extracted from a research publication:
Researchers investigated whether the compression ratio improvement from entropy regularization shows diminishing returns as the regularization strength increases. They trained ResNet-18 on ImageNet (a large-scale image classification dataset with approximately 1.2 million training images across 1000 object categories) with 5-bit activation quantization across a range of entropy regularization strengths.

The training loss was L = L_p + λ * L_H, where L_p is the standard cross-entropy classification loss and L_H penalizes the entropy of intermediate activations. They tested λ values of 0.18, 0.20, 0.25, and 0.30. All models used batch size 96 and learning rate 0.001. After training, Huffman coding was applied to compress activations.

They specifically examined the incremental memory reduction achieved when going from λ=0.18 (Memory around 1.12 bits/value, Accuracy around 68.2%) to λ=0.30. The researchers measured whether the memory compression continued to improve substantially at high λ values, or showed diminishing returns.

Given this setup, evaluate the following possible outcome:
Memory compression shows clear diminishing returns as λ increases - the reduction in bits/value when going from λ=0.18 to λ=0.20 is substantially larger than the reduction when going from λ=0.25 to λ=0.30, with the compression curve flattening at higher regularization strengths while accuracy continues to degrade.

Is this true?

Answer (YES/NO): NO